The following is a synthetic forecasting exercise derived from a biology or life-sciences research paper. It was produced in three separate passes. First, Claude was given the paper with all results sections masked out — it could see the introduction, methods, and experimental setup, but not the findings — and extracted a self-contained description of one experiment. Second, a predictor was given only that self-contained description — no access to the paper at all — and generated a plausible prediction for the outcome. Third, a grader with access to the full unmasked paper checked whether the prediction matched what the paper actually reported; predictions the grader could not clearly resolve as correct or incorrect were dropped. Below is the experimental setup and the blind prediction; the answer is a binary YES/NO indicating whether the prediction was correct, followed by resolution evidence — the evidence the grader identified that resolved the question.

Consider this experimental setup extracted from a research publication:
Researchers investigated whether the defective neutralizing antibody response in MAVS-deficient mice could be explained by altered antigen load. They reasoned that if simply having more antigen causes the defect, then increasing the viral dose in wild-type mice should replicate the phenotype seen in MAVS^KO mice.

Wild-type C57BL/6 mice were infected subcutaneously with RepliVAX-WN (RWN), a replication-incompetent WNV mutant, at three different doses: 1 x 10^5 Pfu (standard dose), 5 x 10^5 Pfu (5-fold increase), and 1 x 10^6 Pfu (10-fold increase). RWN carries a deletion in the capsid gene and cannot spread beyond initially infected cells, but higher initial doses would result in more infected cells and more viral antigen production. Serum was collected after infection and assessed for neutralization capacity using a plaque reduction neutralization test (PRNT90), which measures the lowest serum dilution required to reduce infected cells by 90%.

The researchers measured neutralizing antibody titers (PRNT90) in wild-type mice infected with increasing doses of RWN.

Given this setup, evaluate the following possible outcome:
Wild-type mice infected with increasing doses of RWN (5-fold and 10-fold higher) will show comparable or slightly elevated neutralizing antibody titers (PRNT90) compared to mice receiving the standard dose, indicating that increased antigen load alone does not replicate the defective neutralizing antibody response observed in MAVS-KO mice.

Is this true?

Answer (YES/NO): YES